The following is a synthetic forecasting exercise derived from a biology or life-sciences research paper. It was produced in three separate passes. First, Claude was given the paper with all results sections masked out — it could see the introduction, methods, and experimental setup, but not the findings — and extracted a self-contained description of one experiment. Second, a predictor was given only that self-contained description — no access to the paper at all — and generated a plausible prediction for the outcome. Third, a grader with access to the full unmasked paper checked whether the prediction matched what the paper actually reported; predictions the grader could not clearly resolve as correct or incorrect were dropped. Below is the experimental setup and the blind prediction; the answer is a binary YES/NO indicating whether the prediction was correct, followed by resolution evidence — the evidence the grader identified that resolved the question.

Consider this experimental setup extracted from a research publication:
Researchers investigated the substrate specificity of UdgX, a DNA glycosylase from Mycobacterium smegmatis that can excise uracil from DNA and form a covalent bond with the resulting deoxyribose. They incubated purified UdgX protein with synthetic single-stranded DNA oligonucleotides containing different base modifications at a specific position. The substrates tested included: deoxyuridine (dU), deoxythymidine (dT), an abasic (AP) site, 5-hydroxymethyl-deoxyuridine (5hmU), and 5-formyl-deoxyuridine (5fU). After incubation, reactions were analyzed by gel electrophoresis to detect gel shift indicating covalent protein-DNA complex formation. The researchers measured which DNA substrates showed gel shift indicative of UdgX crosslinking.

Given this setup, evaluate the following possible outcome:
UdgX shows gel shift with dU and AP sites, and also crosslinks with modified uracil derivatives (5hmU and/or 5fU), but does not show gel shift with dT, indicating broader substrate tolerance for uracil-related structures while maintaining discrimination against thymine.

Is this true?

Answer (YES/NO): NO